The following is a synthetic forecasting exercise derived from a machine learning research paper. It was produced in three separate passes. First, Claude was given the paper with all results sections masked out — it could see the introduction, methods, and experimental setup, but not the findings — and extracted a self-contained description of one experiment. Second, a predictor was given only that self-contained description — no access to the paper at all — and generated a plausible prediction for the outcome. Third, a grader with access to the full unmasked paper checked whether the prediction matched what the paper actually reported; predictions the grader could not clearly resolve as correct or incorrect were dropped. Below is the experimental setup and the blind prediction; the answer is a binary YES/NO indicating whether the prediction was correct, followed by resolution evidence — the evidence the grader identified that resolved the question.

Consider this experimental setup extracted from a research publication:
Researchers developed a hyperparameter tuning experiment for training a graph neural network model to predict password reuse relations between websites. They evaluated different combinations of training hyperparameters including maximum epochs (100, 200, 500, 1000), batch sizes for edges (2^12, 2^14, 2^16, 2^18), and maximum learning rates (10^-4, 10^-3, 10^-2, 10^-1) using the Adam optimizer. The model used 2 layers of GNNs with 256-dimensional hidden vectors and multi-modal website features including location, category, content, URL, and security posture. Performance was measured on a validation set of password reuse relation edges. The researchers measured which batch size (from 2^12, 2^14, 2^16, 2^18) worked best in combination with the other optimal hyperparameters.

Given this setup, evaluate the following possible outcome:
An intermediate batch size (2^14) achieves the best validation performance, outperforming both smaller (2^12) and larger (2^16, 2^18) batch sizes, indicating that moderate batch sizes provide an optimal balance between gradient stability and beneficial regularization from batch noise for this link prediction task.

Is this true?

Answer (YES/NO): NO